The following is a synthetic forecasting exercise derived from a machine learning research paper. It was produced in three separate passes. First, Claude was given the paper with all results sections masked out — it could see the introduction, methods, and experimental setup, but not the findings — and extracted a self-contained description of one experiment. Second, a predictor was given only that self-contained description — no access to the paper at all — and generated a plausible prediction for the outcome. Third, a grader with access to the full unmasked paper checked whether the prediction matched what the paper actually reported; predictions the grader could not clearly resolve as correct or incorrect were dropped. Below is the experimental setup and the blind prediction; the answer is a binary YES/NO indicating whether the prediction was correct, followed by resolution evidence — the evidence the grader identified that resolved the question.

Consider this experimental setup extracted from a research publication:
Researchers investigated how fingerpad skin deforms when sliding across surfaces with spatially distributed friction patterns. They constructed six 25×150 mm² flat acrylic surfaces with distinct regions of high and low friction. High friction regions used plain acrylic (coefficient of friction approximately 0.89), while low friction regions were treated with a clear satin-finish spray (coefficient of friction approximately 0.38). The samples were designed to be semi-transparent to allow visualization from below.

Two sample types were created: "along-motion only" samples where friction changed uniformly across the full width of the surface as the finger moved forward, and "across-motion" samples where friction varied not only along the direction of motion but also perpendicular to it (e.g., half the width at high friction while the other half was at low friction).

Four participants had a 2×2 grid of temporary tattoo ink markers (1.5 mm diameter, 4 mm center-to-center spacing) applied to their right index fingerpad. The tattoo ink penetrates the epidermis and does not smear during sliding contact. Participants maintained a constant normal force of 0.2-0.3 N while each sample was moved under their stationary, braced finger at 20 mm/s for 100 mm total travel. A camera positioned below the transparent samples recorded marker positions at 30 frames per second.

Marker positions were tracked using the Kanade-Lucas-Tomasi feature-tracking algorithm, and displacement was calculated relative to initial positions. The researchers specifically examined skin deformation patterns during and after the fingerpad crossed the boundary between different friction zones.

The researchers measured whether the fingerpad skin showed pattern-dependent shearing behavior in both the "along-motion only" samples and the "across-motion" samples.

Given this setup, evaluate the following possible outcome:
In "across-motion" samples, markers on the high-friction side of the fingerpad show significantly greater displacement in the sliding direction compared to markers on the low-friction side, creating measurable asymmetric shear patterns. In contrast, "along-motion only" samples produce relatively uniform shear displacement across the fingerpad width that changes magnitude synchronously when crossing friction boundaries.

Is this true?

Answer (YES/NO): YES